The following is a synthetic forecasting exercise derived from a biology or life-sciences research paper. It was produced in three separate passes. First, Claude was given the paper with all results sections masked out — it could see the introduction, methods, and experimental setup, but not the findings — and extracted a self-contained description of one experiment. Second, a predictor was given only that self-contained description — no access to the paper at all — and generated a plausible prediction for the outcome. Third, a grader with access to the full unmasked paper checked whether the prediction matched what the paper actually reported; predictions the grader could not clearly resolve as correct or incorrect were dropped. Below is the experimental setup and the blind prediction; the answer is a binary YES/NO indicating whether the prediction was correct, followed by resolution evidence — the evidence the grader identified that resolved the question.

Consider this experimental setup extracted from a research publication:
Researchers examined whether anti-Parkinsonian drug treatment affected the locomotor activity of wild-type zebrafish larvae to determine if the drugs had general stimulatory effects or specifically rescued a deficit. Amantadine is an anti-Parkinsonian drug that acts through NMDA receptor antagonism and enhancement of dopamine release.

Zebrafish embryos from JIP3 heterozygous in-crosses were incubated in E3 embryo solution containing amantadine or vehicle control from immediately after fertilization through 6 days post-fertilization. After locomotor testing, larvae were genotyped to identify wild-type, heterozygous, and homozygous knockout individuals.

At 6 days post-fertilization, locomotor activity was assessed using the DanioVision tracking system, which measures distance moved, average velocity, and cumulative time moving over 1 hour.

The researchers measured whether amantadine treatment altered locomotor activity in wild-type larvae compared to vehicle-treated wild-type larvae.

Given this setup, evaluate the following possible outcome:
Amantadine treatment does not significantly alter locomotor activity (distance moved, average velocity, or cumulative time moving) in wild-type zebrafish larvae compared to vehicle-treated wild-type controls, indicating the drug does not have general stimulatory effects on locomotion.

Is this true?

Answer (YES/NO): YES